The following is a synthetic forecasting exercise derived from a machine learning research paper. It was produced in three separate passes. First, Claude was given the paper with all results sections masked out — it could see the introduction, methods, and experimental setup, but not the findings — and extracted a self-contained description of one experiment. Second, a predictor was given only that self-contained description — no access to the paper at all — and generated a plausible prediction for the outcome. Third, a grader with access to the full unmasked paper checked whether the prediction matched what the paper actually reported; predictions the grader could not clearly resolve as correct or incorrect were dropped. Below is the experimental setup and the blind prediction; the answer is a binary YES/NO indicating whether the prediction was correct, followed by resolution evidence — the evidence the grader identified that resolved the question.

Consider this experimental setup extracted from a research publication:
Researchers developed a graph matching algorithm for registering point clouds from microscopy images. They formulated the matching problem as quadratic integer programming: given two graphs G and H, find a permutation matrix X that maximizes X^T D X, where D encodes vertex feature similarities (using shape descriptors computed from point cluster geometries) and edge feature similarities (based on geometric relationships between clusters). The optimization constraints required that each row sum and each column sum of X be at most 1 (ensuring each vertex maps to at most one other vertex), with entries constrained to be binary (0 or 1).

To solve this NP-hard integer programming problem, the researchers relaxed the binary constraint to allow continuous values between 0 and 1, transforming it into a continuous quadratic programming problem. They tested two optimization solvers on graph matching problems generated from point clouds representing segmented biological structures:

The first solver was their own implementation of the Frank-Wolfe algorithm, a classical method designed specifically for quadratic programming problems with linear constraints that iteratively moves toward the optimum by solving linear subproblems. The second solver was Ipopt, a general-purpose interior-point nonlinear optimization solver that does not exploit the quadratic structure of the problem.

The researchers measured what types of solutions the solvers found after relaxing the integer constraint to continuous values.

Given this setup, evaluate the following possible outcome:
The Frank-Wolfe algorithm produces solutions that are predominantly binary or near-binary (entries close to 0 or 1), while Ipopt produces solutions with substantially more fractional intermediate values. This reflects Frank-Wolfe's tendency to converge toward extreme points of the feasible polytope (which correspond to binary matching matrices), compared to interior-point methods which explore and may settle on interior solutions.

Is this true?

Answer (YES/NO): NO